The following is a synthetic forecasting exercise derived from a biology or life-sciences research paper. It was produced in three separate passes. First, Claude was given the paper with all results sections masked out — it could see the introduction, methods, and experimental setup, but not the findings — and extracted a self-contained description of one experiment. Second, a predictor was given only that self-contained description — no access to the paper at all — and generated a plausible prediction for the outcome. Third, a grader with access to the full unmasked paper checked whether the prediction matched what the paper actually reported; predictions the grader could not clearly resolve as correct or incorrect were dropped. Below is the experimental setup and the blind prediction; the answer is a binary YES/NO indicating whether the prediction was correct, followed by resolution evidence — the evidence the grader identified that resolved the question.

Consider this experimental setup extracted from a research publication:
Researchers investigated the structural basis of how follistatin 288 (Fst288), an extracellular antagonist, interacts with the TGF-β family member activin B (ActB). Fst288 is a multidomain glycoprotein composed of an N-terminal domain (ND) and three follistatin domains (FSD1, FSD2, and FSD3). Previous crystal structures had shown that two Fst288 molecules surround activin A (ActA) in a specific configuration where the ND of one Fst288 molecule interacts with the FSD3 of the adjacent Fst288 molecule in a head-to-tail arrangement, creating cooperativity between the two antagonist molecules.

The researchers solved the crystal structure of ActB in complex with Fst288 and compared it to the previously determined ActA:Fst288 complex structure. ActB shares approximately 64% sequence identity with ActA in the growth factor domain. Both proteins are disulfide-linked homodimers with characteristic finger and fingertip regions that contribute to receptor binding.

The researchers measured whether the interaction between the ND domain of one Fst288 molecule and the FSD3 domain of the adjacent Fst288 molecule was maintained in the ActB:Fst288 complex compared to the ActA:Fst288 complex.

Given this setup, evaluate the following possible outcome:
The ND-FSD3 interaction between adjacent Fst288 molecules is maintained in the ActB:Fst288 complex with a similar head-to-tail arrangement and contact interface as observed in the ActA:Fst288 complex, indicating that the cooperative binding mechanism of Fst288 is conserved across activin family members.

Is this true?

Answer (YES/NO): NO